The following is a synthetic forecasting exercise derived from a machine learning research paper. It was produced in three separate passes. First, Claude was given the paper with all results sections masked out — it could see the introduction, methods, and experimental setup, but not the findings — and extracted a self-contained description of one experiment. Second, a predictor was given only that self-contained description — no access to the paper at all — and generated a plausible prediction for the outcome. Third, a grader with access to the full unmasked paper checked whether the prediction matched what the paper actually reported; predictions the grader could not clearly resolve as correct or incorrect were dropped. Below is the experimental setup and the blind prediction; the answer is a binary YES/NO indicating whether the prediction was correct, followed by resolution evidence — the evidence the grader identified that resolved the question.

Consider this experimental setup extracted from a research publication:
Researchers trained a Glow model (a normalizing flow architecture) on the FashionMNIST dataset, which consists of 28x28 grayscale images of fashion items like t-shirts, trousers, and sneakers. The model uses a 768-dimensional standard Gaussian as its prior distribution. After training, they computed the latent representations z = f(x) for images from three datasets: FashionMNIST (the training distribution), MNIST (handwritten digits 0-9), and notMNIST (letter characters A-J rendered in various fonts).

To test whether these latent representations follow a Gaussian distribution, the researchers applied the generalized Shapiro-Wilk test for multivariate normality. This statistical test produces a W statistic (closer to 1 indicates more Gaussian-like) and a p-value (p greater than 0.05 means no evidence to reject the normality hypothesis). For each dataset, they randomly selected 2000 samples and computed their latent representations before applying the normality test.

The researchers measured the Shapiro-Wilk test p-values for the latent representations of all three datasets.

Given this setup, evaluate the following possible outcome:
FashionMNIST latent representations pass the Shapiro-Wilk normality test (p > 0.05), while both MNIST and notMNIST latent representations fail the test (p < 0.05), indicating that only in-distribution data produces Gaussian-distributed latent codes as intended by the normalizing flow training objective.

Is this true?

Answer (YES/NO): NO